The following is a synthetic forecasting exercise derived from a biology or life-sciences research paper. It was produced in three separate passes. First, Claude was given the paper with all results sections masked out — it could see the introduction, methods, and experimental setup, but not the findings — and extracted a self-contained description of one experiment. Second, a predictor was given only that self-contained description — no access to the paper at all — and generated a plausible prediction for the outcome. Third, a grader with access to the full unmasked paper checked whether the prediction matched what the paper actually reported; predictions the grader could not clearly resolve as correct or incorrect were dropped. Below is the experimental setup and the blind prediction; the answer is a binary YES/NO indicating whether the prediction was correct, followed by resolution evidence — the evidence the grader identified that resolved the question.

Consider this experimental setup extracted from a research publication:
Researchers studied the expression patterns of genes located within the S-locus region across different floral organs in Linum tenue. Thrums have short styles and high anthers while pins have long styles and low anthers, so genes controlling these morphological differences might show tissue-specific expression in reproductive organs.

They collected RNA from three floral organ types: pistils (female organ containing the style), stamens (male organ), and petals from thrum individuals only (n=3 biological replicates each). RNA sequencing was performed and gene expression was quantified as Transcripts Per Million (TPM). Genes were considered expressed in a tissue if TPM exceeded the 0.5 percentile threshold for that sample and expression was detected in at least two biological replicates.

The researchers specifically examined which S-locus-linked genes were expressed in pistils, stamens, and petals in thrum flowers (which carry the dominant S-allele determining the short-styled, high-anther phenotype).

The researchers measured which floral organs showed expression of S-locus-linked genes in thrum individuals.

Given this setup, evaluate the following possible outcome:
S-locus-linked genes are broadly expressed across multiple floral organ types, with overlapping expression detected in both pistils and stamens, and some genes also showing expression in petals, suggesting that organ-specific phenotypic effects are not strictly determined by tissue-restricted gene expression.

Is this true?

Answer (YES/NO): NO